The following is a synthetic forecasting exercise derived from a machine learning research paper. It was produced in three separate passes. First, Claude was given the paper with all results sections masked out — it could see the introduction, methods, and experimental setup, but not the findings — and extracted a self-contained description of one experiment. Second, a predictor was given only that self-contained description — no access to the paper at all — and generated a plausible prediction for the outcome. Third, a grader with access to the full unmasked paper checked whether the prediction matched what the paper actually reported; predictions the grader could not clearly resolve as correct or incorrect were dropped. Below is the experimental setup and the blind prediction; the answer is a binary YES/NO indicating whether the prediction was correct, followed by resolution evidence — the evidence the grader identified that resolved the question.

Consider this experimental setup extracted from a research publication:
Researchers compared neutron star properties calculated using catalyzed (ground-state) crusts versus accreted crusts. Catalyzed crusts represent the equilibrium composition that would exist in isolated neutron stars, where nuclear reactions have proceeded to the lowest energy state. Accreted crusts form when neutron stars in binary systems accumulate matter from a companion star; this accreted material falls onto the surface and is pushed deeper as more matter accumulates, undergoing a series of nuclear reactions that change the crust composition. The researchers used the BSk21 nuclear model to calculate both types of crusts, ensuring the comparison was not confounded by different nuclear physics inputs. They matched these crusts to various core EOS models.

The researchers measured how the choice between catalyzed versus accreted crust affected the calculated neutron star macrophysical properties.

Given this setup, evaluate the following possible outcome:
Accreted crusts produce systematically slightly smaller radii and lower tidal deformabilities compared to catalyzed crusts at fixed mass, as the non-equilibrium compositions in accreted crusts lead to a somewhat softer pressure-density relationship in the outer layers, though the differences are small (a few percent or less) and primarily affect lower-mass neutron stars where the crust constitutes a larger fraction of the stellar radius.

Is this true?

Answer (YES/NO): NO